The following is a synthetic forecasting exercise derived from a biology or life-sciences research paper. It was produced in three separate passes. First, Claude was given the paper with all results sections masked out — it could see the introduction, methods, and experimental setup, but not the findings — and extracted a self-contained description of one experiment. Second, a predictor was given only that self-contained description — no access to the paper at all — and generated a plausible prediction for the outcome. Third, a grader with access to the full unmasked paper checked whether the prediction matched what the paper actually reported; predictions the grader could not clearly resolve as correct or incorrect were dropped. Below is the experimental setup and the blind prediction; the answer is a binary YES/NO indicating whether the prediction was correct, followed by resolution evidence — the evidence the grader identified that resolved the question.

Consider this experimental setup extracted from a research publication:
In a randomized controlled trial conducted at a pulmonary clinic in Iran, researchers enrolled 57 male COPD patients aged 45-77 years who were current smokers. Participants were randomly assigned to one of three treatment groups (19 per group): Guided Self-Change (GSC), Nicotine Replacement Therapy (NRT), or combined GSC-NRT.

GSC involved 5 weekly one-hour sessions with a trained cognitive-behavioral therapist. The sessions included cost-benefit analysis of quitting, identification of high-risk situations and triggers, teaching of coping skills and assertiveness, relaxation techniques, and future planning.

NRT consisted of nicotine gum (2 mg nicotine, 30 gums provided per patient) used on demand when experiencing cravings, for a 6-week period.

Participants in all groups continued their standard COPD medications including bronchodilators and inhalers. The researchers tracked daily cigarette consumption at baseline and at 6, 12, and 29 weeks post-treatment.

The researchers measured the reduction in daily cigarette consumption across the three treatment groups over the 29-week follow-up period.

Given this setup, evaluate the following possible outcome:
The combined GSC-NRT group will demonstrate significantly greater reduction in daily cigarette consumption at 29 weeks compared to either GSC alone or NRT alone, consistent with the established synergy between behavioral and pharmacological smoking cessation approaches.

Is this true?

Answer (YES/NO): NO